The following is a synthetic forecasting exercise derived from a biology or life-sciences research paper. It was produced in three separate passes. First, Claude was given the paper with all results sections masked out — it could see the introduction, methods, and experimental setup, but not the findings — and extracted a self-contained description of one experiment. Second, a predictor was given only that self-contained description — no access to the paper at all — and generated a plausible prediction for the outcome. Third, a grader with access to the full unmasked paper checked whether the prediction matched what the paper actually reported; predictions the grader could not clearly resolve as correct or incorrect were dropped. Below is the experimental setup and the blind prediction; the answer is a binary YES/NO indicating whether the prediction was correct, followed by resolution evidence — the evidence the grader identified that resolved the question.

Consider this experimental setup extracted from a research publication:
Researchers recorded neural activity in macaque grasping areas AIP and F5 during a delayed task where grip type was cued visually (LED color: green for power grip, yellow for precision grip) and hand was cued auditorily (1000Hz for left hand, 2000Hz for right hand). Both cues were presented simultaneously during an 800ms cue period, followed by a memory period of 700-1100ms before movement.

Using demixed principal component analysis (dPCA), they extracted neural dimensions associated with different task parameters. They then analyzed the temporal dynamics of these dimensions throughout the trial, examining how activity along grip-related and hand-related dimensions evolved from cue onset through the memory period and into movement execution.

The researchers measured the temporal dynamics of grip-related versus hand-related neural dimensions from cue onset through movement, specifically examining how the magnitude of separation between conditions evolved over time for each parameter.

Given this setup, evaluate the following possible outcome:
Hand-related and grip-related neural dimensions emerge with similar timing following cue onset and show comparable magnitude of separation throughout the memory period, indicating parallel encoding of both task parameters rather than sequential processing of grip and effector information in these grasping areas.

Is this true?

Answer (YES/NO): NO